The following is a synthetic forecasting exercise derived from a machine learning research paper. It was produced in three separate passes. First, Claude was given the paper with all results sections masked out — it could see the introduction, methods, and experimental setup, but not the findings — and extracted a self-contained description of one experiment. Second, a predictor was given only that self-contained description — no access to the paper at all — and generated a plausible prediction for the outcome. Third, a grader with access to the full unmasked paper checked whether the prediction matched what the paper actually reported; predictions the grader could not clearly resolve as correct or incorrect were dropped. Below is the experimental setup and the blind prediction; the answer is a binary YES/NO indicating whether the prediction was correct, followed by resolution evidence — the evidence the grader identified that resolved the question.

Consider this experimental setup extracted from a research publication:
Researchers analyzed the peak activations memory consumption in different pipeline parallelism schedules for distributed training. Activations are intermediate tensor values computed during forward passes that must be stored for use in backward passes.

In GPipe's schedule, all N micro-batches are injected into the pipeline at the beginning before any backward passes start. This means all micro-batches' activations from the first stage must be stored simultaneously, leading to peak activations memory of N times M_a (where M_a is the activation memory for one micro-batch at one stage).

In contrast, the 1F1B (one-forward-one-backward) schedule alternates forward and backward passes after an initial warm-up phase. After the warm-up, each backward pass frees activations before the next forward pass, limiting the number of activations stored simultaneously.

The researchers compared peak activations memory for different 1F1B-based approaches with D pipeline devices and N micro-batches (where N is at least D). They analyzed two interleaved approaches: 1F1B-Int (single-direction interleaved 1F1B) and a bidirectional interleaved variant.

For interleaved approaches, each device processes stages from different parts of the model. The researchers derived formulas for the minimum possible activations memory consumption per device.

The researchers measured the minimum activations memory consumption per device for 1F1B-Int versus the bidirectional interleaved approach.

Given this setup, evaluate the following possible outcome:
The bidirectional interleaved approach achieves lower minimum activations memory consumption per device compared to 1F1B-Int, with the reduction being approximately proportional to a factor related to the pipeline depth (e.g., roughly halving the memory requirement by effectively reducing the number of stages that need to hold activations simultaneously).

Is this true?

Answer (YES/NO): NO